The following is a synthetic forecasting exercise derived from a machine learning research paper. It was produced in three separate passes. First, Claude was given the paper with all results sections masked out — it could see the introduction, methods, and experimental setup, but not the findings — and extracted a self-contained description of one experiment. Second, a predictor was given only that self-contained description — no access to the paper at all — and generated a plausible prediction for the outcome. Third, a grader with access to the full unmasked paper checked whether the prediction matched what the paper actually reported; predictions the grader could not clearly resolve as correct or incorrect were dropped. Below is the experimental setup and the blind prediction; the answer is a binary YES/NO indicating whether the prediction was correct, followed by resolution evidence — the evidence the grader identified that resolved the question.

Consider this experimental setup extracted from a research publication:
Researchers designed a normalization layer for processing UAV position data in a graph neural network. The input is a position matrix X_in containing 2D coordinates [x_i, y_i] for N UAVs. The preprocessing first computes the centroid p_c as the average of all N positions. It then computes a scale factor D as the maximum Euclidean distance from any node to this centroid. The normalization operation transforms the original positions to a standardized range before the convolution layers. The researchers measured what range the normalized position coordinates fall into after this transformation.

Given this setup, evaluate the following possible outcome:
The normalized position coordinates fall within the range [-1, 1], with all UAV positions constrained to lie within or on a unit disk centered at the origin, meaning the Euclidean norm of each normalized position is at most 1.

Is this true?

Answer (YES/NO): NO